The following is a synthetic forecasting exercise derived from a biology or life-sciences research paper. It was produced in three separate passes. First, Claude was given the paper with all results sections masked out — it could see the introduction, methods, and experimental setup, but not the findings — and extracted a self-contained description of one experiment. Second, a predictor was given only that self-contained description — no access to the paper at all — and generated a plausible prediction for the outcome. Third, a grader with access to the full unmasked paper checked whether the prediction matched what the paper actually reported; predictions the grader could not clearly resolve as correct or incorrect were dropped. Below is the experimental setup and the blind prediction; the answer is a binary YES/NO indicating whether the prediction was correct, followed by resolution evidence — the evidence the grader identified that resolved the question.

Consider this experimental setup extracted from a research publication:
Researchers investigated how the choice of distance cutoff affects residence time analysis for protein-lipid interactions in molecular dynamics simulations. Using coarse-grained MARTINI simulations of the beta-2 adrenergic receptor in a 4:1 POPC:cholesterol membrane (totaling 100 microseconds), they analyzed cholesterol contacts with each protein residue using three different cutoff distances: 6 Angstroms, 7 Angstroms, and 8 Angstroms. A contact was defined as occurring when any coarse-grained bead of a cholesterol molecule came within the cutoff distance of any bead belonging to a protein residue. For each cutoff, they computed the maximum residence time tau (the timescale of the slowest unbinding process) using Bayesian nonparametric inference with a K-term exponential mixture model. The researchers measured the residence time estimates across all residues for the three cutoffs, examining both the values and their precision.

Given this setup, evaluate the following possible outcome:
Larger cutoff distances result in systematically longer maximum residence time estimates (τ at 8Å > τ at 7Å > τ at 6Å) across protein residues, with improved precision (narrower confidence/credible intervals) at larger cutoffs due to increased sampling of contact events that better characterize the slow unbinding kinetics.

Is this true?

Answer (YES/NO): NO